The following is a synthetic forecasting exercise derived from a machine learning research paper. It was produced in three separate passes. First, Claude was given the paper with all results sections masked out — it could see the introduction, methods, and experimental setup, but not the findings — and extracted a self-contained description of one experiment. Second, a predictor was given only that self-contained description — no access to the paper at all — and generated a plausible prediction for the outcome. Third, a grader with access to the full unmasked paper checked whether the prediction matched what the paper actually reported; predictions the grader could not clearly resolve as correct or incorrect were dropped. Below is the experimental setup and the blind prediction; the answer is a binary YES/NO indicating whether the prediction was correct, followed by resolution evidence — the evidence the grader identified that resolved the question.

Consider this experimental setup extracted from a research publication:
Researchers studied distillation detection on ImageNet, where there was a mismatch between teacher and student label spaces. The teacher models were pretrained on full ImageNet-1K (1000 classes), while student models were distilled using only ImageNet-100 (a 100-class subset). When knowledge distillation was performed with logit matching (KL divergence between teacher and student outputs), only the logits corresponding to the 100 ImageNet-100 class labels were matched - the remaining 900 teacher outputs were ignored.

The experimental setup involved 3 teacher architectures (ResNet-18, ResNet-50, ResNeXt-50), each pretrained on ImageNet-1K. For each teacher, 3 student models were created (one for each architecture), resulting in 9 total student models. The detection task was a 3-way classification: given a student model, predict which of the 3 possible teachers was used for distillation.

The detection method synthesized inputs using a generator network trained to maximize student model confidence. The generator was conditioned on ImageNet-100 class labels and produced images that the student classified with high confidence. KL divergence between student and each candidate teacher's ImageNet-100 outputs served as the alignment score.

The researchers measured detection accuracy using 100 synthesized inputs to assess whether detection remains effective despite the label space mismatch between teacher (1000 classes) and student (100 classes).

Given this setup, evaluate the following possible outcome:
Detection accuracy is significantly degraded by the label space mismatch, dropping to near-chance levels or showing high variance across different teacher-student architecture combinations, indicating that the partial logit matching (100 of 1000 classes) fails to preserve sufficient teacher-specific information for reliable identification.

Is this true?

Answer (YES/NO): NO